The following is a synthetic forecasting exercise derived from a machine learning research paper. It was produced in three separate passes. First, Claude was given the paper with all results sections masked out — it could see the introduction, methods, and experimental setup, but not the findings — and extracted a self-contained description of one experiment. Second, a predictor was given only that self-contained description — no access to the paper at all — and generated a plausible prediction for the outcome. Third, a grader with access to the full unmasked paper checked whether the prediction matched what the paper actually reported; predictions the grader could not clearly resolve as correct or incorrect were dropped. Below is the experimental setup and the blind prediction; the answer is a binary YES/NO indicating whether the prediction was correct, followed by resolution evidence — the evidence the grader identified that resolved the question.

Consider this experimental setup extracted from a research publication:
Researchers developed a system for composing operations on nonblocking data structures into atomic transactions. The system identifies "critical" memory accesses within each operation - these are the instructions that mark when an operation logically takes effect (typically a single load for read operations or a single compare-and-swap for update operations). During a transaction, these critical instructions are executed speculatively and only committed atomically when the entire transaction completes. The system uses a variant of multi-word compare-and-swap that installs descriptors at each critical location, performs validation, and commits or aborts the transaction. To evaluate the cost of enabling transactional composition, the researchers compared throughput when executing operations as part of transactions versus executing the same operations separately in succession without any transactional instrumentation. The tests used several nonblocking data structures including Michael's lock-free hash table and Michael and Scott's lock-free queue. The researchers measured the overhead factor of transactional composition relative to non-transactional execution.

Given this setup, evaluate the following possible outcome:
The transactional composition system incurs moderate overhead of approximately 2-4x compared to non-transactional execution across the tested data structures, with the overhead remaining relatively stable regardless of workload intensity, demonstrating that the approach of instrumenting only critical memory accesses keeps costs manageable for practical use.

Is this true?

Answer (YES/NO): YES